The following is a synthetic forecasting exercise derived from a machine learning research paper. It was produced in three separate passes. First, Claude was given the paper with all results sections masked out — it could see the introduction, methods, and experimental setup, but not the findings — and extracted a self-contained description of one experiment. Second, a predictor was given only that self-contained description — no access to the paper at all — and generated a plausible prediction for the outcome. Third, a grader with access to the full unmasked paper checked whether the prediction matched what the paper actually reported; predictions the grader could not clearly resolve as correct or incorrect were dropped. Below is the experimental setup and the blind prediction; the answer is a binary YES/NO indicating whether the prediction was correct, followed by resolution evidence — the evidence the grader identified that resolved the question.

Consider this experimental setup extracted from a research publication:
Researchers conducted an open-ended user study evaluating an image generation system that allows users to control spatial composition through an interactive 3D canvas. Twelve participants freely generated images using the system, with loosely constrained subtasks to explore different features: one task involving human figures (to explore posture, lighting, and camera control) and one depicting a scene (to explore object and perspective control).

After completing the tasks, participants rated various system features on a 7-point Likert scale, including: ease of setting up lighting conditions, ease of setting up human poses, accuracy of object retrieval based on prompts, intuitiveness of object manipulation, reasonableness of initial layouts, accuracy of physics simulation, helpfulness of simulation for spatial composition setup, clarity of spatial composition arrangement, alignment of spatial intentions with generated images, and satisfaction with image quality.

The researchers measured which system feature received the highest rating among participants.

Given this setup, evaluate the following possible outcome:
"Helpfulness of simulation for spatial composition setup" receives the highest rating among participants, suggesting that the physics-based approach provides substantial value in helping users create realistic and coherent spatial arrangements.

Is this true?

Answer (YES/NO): NO